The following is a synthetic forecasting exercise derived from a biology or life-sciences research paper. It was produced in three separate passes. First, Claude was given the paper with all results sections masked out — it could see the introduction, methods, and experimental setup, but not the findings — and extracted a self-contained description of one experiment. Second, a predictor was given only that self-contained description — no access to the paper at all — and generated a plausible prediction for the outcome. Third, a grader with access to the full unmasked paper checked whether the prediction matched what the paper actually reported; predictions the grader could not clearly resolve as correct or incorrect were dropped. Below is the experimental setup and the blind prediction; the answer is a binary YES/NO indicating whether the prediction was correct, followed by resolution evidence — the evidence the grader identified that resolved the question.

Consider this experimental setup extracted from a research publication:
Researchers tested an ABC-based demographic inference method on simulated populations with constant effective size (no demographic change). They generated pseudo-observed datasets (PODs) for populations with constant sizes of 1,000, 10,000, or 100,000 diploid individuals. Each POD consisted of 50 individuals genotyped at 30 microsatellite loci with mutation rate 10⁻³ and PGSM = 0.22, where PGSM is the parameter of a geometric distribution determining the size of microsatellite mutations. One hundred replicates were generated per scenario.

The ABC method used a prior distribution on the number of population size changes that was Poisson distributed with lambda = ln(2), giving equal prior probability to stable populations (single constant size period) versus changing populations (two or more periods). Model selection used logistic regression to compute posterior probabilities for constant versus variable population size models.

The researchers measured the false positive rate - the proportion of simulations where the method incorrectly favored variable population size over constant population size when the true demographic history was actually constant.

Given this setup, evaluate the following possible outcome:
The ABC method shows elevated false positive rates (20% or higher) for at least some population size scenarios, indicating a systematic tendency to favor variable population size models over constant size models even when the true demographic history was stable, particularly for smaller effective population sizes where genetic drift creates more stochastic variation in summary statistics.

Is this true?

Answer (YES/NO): NO